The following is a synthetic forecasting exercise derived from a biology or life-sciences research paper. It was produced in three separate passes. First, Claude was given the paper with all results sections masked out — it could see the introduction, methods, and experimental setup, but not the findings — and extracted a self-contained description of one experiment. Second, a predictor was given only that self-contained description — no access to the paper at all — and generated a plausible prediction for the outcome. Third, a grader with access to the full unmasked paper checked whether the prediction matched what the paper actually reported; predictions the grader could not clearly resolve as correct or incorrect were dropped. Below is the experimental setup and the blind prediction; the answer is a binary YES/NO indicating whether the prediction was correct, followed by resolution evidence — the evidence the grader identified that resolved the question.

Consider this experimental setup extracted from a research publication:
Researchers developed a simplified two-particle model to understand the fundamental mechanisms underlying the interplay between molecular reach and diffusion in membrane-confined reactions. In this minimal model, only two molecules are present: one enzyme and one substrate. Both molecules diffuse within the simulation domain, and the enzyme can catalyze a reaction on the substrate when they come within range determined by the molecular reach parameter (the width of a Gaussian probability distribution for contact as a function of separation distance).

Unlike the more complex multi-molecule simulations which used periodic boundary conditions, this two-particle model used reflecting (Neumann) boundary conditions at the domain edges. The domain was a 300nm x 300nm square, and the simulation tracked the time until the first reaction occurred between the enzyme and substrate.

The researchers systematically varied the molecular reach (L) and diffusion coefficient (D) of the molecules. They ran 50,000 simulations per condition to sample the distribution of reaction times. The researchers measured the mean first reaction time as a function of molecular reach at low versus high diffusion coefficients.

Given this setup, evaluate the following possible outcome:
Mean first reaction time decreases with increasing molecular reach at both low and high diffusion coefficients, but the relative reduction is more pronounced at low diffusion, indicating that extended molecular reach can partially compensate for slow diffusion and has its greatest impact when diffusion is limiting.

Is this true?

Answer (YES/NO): NO